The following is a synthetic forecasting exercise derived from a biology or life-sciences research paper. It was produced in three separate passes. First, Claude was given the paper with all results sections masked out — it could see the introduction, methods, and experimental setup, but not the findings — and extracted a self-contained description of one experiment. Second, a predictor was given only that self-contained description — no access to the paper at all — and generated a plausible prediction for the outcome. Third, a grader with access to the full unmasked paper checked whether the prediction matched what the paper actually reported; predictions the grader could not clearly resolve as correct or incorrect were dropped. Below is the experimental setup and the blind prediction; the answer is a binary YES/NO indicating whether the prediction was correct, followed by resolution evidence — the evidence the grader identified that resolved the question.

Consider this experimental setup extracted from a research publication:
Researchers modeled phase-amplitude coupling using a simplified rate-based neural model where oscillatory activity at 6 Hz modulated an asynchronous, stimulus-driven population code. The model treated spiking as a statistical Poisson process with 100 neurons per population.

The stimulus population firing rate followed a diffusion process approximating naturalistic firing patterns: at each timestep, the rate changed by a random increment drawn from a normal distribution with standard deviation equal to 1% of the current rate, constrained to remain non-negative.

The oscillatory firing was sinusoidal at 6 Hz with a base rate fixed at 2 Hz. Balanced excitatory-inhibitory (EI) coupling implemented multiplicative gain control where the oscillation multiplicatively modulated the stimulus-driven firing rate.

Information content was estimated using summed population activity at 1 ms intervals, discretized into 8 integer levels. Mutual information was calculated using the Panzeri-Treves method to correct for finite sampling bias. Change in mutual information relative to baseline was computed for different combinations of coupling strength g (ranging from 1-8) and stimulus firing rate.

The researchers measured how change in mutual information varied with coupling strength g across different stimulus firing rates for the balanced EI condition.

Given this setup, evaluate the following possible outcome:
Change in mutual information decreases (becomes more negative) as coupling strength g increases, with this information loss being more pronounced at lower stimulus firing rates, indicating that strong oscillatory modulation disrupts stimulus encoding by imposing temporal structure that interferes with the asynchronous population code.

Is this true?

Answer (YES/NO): NO